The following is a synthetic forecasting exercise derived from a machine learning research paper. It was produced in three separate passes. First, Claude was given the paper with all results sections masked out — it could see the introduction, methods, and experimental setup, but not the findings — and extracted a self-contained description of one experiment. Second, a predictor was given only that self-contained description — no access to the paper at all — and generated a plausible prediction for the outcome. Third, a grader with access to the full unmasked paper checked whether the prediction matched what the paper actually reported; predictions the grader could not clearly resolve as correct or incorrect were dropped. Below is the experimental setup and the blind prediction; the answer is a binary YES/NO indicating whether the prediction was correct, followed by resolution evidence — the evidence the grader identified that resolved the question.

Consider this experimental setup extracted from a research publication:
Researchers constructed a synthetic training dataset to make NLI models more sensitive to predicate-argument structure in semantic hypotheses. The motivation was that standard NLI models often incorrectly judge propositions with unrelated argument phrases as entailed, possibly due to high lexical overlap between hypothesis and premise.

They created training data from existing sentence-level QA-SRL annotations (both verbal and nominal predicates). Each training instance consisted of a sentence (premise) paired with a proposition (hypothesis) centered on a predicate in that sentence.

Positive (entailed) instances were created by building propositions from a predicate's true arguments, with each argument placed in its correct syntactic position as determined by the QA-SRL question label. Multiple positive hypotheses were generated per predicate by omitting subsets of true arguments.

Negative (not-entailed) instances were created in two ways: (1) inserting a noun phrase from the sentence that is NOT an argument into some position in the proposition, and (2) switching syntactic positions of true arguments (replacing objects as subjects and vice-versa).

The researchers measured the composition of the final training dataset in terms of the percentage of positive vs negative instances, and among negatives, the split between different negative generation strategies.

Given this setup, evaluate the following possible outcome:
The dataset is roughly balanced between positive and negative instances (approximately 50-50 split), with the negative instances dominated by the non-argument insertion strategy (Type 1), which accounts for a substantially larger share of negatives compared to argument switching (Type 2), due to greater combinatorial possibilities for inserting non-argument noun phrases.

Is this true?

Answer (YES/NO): NO